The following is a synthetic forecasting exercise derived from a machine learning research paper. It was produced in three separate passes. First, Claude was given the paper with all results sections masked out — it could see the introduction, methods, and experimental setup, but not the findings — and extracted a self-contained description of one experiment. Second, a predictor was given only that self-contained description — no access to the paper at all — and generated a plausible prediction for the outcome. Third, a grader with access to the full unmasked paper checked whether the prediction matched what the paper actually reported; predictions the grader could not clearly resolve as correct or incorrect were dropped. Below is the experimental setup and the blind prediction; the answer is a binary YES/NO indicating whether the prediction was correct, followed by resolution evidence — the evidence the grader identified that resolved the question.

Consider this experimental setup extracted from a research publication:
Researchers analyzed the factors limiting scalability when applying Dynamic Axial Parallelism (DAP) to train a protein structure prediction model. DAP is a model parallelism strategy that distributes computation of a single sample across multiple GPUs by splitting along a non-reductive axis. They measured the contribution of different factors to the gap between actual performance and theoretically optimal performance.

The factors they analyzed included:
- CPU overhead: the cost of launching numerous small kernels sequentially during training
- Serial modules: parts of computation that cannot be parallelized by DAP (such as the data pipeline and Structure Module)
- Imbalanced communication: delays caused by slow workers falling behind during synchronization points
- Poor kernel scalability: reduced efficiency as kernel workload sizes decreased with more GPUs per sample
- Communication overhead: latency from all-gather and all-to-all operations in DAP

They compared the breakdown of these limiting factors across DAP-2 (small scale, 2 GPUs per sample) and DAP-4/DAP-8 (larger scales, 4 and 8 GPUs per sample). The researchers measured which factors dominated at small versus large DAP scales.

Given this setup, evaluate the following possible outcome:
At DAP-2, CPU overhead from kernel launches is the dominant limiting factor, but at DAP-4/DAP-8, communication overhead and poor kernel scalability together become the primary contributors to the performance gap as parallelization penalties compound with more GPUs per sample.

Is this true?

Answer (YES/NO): NO